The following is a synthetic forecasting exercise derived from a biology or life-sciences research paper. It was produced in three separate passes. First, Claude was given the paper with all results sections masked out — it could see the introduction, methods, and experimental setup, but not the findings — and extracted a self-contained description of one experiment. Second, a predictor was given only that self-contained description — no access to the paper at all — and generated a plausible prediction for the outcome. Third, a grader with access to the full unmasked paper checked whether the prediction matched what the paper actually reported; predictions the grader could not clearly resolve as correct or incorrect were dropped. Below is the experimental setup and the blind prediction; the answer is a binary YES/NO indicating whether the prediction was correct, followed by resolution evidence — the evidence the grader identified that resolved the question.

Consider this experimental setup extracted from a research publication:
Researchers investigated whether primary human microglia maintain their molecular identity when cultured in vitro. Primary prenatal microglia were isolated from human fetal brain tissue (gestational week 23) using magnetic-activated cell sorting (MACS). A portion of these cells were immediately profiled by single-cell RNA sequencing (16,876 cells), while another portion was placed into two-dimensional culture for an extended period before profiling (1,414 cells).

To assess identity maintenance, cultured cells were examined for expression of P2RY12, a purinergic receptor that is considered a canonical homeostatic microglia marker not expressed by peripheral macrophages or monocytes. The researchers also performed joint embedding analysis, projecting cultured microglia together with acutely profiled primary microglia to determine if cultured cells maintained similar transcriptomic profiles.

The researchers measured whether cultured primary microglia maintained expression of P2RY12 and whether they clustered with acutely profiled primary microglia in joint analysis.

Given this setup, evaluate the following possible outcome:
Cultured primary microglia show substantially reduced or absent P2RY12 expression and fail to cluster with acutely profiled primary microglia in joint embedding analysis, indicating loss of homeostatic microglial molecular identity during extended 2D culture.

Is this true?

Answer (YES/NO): NO